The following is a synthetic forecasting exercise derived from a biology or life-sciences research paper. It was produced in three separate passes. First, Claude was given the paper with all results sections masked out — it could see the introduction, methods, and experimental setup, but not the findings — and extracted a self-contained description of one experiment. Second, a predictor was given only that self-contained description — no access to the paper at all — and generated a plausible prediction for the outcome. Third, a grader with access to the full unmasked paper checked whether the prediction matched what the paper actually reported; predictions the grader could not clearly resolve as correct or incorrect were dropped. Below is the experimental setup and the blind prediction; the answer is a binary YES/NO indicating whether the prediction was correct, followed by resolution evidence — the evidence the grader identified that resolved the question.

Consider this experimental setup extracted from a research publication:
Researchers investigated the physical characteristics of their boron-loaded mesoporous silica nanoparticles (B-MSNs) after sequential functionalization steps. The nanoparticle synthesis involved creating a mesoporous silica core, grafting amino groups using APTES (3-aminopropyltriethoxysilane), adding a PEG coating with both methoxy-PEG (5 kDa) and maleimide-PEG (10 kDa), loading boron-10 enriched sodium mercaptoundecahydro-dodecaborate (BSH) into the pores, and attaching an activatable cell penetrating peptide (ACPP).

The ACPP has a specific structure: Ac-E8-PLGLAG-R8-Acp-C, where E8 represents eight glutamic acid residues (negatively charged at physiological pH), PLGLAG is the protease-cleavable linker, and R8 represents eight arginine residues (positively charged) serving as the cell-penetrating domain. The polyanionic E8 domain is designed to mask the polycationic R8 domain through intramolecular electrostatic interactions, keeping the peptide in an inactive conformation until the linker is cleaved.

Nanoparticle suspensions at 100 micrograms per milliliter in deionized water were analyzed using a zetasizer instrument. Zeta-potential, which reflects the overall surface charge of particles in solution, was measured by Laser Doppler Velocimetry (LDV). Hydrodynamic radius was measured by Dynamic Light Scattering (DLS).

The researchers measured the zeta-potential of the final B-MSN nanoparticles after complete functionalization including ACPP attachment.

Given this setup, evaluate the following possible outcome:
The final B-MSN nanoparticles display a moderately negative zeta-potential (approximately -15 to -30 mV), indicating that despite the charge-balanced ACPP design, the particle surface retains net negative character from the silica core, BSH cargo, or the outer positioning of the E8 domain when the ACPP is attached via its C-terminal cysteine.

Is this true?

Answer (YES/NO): NO